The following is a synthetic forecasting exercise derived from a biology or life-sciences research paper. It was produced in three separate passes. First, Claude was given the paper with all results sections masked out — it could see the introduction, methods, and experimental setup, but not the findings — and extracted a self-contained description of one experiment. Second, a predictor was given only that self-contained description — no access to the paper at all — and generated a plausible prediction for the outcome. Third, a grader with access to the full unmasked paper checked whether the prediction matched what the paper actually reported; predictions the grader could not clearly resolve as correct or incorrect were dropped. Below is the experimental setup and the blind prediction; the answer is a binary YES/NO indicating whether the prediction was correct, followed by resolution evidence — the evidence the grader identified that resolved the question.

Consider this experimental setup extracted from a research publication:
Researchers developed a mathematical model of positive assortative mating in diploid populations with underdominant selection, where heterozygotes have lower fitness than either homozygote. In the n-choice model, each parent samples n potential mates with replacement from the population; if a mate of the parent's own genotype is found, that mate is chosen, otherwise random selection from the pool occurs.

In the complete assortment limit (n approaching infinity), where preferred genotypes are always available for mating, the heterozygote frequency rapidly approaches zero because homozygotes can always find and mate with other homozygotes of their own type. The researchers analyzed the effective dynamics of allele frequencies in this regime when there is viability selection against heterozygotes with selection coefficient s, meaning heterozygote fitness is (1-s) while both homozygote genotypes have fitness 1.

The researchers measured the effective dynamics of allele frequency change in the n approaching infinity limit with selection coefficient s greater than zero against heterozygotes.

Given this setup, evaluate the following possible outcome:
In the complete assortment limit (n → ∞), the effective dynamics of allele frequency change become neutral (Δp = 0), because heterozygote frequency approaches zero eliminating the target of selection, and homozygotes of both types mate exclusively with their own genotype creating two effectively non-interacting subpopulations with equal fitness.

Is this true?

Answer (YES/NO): YES